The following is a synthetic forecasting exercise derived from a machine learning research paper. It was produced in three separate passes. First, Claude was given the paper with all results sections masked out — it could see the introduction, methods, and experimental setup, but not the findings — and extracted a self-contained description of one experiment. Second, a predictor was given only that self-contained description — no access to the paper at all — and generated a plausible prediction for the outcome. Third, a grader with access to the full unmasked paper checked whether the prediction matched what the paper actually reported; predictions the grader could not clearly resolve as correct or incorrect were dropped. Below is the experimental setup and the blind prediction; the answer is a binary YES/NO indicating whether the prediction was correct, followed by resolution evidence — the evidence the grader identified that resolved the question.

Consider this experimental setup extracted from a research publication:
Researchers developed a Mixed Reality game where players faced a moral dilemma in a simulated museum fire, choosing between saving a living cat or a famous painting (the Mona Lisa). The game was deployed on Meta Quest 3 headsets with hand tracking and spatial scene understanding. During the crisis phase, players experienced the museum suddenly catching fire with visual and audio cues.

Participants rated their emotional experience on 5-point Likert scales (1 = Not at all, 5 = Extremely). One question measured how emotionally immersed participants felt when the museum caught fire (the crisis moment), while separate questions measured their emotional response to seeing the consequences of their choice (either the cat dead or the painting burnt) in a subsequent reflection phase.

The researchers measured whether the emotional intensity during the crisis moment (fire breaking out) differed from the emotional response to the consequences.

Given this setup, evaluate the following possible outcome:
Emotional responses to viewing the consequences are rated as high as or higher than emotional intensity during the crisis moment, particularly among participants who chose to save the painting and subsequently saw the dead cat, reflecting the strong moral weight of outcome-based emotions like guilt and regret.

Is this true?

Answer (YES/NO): NO